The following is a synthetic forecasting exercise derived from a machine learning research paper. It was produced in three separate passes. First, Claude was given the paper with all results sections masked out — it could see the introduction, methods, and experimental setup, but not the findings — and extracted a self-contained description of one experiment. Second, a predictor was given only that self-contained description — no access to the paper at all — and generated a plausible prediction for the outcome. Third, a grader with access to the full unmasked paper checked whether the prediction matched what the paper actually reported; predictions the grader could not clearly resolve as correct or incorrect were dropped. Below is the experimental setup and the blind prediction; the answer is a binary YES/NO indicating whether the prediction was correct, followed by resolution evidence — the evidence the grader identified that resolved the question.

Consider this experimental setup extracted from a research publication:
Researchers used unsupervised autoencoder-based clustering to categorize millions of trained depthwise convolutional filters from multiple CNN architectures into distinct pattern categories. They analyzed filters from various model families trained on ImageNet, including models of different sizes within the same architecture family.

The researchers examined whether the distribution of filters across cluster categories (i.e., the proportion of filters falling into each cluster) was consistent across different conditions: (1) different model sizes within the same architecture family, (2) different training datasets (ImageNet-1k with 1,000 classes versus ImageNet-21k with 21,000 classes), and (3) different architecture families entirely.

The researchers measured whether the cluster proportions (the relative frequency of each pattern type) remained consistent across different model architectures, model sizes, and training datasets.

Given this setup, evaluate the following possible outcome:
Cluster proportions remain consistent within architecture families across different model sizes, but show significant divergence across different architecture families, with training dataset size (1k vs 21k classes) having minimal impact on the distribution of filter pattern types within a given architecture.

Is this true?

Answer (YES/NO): NO